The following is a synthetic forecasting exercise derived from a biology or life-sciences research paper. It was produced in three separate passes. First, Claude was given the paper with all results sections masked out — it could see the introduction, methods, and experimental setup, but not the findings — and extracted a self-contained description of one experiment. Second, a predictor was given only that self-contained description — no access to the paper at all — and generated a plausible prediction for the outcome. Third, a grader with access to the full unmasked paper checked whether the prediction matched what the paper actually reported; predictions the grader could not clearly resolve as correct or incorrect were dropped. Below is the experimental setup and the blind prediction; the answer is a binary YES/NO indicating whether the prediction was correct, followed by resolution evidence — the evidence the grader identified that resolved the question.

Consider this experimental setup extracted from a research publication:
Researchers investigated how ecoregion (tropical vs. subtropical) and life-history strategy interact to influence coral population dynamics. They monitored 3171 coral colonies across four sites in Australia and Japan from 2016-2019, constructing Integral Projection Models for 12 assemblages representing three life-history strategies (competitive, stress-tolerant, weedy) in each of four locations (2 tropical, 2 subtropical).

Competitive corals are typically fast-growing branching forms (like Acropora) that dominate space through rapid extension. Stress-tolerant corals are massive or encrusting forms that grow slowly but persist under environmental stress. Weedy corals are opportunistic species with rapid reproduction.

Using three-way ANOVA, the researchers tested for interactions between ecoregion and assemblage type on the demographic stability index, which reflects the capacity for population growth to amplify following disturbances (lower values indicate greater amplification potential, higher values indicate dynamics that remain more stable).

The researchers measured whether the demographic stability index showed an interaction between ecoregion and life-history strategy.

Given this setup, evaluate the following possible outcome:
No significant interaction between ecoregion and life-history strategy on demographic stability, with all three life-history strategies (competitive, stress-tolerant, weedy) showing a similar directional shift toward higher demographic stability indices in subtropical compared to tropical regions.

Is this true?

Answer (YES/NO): NO